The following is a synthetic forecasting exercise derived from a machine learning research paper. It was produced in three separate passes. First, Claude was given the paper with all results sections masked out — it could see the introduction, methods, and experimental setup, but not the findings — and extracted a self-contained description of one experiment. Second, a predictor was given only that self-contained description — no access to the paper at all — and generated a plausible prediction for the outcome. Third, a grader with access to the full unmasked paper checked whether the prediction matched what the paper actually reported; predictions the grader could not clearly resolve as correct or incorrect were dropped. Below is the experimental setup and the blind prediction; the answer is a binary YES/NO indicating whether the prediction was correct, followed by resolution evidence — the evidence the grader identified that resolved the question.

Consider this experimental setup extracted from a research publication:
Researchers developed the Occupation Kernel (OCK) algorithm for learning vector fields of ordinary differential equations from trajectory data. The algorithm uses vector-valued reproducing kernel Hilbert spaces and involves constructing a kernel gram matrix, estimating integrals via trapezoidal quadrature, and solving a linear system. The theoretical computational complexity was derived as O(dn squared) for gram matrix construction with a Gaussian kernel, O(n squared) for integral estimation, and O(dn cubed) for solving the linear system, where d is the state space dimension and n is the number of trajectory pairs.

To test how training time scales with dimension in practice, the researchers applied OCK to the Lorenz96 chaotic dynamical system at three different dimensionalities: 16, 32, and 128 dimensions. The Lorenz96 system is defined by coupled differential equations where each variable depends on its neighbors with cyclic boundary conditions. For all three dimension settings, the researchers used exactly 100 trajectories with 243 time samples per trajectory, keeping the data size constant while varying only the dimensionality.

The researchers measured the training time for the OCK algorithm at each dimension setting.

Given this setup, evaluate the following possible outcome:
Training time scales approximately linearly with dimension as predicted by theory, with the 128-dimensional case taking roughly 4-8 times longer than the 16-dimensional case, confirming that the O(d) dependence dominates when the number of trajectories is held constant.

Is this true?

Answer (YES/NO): NO